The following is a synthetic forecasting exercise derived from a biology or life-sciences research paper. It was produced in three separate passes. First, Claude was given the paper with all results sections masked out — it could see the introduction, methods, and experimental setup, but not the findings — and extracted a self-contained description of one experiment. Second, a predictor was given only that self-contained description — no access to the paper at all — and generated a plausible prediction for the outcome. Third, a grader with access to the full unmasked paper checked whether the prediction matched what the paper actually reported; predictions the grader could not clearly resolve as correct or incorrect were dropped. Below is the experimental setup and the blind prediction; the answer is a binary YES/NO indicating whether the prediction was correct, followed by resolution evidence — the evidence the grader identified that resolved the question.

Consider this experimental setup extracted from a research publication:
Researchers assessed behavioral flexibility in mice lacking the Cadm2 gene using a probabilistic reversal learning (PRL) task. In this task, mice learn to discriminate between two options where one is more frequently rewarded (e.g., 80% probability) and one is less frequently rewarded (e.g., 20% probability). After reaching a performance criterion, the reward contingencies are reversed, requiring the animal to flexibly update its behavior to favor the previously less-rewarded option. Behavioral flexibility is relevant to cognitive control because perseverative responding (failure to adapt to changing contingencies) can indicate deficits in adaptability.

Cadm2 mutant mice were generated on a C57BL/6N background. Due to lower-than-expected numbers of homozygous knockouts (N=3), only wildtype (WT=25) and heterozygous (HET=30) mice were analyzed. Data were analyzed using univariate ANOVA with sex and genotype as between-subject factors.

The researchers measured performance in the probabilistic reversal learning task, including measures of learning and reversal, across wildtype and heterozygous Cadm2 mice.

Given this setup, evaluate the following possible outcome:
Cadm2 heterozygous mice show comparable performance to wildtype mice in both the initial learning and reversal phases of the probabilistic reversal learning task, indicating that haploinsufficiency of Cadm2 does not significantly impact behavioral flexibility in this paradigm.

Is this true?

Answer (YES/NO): NO